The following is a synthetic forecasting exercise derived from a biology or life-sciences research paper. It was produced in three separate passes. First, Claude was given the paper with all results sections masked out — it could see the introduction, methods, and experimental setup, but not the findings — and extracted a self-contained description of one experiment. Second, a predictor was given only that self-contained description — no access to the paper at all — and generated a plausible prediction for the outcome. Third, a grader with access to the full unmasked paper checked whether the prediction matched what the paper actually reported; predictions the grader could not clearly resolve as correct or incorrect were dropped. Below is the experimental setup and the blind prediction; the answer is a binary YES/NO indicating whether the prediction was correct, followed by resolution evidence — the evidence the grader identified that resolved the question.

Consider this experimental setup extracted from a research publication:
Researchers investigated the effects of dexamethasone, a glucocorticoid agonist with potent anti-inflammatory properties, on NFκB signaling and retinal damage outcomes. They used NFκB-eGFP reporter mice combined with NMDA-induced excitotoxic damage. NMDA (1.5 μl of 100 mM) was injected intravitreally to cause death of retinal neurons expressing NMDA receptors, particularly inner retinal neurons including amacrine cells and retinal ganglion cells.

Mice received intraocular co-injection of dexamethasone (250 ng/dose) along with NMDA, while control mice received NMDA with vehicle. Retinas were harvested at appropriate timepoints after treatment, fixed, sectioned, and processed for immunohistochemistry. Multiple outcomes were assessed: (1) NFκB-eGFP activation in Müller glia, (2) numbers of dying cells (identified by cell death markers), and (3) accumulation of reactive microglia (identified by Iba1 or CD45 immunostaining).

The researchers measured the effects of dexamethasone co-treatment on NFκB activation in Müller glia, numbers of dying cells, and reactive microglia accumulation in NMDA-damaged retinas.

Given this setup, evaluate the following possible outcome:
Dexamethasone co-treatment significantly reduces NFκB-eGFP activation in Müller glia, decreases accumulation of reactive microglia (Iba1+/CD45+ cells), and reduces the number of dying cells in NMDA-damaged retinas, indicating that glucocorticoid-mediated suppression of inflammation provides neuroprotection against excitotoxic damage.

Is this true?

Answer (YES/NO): NO